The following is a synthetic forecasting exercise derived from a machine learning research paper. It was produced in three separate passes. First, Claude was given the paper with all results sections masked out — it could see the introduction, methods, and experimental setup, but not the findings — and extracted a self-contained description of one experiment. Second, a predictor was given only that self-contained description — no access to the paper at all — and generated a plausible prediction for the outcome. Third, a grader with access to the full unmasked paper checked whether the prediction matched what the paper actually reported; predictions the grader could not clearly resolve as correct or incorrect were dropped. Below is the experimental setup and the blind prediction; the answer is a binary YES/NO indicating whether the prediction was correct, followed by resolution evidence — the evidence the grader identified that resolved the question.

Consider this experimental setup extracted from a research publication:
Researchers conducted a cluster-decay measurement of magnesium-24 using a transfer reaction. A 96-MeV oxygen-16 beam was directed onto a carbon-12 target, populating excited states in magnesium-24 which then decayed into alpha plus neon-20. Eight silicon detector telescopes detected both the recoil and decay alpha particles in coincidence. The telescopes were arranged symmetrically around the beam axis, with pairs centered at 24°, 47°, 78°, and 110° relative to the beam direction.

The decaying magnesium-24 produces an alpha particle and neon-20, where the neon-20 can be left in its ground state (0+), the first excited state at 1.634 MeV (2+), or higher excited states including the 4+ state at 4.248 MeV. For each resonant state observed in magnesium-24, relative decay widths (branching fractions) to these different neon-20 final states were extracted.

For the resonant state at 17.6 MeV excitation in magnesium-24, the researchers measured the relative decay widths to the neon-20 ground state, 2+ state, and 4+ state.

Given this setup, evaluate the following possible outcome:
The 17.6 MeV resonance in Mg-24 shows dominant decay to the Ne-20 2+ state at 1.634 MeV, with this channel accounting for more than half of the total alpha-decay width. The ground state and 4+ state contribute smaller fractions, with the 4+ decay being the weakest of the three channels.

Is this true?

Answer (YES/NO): NO